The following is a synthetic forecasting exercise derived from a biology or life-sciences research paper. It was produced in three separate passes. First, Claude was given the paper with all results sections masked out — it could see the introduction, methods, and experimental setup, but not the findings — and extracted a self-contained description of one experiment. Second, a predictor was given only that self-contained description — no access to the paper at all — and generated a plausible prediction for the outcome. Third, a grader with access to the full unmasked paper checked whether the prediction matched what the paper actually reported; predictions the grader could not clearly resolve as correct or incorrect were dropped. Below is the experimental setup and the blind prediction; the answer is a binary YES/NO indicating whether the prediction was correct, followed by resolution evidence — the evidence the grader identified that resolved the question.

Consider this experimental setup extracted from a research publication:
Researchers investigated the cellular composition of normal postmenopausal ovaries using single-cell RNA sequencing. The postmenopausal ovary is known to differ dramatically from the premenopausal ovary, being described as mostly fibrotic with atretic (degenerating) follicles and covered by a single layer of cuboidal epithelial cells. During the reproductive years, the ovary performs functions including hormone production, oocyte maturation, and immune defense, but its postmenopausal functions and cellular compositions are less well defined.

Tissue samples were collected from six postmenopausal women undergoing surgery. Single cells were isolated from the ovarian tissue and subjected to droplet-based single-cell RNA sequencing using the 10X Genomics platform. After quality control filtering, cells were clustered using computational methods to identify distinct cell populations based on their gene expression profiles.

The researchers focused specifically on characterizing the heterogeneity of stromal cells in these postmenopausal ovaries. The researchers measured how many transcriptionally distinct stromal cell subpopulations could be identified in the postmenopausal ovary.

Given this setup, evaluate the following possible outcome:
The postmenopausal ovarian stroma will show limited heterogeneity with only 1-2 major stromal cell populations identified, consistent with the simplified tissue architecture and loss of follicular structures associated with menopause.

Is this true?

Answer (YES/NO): NO